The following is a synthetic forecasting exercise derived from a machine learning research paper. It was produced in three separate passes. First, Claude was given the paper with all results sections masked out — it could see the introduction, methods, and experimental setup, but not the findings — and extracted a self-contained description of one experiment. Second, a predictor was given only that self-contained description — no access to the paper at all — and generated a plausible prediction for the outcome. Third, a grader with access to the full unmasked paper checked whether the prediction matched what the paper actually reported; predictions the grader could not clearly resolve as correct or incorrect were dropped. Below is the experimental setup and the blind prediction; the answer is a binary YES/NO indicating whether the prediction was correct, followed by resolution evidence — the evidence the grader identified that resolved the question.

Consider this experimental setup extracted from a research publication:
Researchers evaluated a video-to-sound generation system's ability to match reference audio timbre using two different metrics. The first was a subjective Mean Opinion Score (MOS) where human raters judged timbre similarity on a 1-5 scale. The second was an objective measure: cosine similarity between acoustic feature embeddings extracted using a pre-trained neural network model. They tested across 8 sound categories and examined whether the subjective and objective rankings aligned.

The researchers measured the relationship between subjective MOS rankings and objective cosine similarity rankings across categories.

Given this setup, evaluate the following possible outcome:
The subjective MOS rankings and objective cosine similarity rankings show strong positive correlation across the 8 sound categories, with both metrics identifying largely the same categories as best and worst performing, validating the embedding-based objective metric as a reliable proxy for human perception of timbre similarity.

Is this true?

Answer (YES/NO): NO